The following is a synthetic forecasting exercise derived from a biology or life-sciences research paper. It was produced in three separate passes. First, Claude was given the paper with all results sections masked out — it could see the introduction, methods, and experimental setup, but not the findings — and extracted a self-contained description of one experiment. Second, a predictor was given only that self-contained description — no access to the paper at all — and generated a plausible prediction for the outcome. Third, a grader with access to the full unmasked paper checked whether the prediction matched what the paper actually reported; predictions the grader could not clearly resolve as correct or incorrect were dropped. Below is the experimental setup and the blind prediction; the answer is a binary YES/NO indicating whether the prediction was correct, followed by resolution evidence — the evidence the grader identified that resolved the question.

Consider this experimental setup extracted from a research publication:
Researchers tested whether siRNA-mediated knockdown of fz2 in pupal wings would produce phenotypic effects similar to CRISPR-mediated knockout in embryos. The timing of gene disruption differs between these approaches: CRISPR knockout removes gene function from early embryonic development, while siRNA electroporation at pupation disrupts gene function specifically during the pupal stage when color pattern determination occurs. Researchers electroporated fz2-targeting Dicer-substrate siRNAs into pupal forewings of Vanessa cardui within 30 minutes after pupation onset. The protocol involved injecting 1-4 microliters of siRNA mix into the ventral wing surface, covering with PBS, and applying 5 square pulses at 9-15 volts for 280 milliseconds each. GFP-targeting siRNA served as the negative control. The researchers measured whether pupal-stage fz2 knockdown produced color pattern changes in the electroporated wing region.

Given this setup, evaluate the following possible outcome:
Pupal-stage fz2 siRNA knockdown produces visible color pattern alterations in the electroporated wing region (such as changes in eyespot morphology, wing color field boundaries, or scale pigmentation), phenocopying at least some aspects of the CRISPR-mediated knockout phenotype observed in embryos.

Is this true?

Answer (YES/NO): YES